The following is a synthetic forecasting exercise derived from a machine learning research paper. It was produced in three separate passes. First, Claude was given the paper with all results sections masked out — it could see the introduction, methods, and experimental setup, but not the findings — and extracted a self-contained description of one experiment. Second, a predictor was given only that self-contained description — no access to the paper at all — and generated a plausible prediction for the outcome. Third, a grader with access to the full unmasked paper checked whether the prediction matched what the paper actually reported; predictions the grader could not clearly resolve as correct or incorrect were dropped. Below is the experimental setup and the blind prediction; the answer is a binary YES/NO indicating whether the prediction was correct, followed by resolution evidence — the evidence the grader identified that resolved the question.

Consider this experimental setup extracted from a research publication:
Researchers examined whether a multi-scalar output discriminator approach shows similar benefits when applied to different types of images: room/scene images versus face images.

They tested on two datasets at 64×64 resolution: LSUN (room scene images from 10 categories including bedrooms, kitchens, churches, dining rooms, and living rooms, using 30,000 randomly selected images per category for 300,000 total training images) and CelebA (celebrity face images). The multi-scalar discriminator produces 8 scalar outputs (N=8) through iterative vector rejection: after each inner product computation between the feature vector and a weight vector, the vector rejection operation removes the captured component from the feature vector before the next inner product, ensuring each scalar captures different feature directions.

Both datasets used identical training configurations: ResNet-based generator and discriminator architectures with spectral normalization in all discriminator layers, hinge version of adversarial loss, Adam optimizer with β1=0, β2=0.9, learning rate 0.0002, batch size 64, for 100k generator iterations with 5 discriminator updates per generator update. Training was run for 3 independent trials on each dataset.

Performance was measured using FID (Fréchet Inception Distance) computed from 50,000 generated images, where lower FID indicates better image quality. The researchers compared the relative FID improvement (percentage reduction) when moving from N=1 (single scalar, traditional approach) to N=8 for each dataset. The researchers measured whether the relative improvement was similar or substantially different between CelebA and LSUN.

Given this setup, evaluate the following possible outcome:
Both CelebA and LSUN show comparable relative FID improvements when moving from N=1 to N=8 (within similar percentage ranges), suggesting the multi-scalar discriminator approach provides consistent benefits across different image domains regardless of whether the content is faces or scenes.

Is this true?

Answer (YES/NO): YES